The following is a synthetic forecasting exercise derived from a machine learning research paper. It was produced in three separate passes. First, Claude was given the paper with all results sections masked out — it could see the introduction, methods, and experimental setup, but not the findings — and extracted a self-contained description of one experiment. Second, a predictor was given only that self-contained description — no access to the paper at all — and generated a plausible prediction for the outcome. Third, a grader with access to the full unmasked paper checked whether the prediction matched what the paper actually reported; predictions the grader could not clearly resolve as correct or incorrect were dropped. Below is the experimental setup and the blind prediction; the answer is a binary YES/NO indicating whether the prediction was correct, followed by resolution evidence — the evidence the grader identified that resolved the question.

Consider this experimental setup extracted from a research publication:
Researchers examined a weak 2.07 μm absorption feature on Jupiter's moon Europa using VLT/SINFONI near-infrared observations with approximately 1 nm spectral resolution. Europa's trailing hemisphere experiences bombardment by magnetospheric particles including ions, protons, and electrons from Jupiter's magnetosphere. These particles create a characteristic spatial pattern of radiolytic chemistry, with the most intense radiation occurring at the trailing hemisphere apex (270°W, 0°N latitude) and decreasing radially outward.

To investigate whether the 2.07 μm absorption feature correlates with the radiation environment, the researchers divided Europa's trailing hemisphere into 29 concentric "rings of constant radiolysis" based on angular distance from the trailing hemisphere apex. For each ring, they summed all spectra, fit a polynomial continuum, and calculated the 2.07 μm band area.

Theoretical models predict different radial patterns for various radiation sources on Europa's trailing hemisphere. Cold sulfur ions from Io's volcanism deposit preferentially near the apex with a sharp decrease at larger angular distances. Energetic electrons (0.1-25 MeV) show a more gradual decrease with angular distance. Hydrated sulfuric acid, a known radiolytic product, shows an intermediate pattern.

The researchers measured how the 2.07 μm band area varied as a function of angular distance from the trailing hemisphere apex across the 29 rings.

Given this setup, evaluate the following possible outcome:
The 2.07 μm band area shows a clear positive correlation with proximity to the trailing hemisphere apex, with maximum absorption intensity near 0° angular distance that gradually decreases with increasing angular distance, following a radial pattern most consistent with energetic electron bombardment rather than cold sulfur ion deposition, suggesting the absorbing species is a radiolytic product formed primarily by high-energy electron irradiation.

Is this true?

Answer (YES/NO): NO